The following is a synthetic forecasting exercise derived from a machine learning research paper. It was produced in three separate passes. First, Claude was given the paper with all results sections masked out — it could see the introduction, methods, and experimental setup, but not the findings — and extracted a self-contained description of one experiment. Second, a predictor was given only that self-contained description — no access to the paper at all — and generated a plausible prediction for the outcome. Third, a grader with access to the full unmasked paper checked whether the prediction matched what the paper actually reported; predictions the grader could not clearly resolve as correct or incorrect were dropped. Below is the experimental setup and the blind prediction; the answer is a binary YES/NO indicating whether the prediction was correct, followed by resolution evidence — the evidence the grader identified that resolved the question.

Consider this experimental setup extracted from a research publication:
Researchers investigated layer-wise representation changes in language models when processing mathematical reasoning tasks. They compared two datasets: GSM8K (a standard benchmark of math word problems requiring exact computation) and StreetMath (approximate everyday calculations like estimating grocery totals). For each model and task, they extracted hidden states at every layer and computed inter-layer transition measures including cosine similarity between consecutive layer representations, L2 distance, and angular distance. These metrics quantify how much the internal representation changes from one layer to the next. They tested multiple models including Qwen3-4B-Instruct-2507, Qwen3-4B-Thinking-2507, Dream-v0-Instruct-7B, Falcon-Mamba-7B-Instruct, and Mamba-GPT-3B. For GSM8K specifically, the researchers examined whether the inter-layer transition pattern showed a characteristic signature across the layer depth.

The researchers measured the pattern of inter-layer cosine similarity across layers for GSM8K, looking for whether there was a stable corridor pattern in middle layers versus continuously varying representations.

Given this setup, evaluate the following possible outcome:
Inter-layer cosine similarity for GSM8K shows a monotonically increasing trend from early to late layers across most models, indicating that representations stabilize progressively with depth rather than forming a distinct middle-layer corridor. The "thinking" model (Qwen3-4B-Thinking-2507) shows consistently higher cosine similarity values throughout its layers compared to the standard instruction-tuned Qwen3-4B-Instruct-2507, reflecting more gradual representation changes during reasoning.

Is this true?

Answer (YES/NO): NO